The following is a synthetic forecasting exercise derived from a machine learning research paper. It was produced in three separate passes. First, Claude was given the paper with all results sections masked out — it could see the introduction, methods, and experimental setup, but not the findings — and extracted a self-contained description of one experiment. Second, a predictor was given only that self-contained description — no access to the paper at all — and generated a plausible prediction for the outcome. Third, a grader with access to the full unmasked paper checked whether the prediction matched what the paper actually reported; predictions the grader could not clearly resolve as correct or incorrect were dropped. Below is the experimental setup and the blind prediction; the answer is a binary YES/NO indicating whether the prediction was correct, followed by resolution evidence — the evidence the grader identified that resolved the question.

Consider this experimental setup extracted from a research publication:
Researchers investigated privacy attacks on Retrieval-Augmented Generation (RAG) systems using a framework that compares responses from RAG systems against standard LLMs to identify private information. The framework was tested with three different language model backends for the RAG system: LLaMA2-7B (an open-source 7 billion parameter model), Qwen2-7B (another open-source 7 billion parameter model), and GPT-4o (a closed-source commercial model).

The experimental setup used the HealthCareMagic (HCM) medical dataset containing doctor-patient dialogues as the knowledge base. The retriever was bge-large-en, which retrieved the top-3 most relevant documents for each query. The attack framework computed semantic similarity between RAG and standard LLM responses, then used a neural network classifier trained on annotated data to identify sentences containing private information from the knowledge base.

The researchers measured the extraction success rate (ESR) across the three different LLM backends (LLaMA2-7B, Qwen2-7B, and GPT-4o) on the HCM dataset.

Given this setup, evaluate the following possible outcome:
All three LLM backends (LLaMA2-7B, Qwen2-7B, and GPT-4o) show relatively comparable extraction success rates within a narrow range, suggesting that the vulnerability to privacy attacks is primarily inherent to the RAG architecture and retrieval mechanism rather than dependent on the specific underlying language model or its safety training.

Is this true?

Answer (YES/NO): YES